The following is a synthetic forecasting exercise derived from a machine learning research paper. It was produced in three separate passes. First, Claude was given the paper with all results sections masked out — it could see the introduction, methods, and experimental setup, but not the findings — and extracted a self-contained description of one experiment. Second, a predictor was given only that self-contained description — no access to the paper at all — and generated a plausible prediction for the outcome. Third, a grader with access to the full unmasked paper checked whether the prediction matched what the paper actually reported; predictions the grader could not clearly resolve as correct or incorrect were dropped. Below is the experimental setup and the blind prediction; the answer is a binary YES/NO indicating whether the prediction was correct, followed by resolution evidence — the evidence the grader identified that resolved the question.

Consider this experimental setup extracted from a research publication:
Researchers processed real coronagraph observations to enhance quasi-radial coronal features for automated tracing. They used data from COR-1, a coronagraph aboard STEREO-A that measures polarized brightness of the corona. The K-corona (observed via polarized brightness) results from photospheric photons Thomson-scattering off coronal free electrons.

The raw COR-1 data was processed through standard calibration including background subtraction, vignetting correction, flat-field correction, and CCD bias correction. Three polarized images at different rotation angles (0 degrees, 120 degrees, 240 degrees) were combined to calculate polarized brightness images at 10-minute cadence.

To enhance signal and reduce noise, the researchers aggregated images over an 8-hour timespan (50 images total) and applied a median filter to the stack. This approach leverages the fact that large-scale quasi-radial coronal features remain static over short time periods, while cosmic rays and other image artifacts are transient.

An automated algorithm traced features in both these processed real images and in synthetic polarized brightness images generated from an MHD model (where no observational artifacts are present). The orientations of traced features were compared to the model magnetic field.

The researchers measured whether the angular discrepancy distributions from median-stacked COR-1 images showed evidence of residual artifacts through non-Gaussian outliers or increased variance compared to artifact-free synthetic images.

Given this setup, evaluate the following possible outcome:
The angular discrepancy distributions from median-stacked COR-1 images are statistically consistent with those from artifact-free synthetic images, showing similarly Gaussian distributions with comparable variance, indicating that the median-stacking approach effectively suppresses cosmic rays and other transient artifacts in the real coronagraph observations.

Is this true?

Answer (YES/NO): NO